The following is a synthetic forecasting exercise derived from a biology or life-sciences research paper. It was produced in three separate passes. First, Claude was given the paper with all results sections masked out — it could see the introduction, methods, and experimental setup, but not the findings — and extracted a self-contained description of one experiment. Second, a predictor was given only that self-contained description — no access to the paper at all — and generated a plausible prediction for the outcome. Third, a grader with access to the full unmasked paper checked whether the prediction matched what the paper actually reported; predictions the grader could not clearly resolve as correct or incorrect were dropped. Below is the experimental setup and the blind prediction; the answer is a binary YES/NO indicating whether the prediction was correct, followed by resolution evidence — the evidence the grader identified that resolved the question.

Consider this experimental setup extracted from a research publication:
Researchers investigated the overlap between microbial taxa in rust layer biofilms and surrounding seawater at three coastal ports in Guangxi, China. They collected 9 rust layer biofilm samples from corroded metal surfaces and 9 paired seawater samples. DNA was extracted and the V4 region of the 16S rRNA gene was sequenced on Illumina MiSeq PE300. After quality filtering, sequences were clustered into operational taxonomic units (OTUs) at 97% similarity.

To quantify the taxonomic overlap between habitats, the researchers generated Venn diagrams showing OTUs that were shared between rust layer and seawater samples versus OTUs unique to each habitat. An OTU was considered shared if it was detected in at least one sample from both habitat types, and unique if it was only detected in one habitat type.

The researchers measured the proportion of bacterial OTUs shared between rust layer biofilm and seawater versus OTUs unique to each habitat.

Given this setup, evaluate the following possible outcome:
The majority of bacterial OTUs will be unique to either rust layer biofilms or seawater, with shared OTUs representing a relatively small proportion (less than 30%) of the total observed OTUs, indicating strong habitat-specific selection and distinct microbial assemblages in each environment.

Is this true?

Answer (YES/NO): YES